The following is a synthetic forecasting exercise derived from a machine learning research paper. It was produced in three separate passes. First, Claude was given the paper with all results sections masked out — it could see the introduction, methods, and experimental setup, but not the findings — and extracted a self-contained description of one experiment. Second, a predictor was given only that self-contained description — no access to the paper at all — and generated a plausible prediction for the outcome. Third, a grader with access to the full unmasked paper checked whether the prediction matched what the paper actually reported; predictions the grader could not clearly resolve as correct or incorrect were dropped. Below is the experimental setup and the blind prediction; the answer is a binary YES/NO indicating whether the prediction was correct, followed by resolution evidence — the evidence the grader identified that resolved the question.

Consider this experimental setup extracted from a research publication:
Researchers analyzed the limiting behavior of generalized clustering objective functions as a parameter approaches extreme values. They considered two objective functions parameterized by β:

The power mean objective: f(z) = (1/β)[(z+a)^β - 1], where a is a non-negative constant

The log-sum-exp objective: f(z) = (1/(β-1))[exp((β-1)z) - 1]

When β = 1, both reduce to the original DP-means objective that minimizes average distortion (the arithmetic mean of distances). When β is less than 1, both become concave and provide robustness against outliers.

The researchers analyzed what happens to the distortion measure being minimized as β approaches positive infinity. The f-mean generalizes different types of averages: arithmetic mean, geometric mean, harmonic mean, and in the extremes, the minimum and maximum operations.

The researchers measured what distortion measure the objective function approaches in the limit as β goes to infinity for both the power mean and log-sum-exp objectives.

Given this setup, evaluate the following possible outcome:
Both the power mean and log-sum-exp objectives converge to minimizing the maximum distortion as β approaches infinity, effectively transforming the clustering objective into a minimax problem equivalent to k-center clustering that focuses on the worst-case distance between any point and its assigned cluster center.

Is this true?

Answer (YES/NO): YES